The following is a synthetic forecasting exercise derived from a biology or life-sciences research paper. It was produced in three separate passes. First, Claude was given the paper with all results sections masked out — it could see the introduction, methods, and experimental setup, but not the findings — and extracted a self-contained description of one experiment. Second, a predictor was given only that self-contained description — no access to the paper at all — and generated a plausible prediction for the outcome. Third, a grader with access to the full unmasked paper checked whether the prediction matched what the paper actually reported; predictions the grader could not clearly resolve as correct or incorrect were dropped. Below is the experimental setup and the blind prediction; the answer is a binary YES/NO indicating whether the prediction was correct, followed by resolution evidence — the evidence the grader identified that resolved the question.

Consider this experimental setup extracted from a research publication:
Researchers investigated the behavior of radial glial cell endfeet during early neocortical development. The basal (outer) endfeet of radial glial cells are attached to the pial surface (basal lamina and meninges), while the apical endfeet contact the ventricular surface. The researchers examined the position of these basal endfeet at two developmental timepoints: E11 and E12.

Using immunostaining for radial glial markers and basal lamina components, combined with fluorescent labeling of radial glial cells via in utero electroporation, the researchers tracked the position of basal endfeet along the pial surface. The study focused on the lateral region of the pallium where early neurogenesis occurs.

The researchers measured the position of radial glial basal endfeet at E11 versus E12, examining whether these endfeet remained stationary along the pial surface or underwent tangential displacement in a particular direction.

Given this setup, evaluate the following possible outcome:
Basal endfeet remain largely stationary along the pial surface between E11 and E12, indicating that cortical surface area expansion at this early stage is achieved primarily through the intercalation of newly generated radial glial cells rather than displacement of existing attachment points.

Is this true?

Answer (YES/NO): NO